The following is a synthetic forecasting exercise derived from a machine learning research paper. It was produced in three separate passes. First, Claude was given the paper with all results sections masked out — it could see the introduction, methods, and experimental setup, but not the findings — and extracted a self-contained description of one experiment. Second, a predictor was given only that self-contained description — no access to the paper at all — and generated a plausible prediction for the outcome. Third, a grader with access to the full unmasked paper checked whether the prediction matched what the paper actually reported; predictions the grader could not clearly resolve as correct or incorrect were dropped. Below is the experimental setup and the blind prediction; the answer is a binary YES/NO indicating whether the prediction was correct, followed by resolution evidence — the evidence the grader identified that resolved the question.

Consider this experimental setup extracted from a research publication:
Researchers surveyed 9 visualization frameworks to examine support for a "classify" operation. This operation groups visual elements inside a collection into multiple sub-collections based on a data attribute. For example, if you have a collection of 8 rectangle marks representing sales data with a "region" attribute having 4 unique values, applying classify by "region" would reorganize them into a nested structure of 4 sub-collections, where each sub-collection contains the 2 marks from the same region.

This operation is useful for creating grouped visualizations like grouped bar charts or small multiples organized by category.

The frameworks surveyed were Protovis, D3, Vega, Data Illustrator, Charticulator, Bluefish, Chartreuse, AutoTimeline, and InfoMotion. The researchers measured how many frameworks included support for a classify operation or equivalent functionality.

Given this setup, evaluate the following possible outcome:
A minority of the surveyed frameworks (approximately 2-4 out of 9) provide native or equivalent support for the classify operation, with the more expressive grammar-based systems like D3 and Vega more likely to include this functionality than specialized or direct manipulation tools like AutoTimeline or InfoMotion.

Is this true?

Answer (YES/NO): NO